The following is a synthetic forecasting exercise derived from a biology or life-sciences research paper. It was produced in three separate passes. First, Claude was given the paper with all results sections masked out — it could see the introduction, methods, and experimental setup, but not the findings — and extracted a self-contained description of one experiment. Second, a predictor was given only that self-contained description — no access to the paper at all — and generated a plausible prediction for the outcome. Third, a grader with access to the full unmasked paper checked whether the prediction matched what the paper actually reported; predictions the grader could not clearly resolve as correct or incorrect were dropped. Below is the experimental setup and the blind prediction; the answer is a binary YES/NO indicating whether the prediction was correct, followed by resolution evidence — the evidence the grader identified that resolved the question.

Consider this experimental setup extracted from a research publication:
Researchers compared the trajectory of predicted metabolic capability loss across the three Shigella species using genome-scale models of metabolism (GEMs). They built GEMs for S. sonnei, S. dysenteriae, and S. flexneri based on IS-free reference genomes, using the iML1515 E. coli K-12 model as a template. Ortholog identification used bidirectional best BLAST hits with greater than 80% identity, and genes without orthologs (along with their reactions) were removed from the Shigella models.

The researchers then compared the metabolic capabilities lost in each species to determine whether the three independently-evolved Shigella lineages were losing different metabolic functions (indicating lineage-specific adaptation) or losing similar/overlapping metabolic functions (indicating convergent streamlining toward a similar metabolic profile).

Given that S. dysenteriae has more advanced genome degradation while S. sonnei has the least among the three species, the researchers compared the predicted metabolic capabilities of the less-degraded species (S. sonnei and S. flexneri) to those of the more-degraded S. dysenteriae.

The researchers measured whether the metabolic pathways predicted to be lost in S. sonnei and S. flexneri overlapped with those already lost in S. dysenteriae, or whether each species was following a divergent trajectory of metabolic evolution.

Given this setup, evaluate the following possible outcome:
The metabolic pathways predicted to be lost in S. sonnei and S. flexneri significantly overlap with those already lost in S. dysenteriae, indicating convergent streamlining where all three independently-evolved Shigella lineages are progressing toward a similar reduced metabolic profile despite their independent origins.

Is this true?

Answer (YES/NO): YES